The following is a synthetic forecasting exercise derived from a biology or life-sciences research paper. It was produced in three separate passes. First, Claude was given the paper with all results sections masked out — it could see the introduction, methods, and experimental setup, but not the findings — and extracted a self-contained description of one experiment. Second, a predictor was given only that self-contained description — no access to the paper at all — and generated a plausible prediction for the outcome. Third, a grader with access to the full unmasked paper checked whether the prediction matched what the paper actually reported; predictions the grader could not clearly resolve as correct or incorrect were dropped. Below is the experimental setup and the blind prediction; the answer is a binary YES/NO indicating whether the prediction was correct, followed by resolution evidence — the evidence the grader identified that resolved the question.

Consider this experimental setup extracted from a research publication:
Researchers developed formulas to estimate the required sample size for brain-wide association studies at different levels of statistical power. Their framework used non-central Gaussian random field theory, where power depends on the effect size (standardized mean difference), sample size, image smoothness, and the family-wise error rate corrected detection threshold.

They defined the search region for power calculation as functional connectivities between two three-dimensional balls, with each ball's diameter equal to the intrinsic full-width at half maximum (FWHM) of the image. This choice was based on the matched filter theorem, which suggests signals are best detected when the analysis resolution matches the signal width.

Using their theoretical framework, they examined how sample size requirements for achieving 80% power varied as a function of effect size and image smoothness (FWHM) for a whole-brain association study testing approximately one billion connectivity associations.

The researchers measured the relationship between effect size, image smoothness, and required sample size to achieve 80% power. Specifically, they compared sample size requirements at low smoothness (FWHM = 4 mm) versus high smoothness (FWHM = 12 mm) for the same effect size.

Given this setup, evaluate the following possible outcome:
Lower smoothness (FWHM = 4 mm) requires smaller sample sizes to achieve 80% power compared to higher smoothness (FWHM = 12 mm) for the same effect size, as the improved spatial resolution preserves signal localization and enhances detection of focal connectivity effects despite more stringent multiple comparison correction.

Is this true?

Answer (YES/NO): NO